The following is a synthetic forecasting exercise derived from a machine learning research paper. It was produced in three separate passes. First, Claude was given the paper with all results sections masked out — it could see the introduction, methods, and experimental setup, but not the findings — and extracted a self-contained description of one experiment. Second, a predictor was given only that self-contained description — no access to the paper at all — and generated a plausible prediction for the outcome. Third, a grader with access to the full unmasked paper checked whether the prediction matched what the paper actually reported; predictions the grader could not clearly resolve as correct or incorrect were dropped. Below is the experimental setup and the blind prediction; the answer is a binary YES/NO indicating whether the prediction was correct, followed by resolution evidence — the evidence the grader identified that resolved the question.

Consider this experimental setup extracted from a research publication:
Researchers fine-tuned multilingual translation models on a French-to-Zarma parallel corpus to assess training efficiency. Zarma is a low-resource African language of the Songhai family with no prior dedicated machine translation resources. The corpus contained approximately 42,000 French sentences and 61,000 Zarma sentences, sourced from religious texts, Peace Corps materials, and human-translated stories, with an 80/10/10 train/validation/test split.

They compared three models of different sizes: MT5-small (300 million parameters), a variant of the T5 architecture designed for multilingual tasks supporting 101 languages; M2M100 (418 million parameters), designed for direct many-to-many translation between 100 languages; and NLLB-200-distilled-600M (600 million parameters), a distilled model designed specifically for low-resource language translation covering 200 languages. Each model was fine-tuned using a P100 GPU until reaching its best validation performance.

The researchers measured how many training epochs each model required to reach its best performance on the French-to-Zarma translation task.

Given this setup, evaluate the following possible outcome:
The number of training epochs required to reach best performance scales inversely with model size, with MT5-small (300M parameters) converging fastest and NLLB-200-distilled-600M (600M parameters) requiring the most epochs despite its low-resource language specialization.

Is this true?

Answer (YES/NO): NO